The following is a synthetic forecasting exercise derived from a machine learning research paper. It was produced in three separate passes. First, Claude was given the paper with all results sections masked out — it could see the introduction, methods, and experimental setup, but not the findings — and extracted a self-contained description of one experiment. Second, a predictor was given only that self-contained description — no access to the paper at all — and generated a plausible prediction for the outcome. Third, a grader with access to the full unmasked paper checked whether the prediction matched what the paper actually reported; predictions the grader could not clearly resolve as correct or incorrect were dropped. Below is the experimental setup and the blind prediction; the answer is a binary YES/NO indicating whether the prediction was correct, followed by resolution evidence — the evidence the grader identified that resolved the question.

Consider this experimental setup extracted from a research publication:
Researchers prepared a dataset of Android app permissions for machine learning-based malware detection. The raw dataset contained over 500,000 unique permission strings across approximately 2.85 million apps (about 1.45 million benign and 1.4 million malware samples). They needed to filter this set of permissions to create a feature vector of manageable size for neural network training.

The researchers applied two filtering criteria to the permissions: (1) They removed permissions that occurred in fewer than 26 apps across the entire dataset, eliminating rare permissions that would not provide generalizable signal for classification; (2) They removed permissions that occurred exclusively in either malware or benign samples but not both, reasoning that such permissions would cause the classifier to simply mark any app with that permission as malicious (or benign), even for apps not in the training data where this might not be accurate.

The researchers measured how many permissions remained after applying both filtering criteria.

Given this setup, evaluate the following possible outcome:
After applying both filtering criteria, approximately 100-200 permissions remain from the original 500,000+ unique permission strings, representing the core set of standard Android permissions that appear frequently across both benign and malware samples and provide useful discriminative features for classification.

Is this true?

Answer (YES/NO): NO